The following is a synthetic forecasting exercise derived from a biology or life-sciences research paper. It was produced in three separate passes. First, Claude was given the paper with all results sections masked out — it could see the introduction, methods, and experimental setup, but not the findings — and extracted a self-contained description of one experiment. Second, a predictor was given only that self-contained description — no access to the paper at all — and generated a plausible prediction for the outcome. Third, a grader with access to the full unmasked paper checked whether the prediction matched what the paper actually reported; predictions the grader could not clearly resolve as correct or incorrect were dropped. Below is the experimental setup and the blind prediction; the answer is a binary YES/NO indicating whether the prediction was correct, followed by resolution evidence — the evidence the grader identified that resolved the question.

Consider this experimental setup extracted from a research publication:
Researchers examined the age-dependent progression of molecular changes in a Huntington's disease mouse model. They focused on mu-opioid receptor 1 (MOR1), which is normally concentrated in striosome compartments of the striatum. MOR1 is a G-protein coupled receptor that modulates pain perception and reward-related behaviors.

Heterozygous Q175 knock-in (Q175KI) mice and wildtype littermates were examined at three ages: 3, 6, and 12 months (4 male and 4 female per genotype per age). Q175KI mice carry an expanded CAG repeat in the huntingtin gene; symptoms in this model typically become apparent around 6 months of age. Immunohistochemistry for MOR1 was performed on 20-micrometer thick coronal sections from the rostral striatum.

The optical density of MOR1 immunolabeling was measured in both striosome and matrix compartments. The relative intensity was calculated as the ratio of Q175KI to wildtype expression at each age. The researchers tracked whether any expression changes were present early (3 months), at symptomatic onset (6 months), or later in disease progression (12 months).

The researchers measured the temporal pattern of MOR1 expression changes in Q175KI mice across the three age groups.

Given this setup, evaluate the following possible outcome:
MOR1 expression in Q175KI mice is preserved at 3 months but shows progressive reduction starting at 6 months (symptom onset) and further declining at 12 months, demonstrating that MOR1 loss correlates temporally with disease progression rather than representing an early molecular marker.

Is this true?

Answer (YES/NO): NO